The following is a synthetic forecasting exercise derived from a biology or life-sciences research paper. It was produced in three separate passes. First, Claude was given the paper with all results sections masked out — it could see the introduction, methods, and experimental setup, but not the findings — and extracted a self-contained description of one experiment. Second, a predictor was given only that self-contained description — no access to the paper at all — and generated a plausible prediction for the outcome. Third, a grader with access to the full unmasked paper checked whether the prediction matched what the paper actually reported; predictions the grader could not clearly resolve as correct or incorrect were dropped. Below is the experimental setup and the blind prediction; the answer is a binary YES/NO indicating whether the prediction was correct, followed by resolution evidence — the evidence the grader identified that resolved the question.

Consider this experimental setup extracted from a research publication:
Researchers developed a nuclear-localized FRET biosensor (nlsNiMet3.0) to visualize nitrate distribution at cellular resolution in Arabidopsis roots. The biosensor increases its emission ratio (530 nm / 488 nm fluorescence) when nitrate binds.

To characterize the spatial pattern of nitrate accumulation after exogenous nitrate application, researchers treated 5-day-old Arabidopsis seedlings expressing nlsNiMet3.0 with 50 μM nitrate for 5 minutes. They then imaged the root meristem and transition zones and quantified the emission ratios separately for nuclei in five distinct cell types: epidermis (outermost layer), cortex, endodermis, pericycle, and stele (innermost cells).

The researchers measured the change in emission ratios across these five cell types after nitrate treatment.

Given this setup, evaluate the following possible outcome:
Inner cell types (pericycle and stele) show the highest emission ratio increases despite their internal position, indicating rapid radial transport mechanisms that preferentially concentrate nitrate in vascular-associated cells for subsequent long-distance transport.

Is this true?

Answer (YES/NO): NO